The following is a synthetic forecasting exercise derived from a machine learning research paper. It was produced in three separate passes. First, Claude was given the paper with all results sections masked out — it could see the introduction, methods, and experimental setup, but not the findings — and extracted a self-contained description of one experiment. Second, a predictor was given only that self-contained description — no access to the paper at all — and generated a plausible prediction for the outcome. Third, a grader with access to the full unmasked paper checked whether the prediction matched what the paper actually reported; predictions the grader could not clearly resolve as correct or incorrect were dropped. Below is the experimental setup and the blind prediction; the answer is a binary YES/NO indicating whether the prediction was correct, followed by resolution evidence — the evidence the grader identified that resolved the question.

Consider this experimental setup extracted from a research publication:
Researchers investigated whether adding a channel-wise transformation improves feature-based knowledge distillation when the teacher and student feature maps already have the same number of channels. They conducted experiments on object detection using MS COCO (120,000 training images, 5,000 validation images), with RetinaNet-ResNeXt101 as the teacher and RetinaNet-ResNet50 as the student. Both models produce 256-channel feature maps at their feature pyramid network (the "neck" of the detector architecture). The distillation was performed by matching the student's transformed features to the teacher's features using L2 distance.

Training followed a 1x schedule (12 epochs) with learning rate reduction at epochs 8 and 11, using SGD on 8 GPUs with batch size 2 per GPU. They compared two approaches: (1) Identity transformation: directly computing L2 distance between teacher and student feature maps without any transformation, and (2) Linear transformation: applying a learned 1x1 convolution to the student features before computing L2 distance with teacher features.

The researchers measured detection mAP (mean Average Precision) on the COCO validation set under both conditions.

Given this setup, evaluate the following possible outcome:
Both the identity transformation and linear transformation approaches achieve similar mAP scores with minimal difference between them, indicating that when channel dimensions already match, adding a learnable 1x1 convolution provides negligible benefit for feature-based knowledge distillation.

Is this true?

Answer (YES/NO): NO